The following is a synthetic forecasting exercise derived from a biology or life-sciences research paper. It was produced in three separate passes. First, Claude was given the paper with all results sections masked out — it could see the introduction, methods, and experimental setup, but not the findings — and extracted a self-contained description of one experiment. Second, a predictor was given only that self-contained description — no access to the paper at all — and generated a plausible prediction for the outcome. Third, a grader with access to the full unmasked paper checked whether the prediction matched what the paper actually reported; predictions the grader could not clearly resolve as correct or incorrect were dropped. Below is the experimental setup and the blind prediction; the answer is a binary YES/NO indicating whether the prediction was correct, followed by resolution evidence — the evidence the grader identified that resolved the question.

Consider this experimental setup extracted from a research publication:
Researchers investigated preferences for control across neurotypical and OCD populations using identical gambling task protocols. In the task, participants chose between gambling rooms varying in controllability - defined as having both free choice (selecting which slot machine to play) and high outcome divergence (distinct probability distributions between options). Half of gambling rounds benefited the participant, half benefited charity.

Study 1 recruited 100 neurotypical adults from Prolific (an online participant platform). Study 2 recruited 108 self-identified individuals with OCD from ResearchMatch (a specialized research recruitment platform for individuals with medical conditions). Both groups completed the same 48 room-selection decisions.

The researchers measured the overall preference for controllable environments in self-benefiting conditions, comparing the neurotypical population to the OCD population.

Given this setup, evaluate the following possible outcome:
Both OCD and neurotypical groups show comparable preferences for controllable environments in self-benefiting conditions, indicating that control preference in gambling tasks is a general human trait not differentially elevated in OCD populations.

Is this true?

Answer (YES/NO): YES